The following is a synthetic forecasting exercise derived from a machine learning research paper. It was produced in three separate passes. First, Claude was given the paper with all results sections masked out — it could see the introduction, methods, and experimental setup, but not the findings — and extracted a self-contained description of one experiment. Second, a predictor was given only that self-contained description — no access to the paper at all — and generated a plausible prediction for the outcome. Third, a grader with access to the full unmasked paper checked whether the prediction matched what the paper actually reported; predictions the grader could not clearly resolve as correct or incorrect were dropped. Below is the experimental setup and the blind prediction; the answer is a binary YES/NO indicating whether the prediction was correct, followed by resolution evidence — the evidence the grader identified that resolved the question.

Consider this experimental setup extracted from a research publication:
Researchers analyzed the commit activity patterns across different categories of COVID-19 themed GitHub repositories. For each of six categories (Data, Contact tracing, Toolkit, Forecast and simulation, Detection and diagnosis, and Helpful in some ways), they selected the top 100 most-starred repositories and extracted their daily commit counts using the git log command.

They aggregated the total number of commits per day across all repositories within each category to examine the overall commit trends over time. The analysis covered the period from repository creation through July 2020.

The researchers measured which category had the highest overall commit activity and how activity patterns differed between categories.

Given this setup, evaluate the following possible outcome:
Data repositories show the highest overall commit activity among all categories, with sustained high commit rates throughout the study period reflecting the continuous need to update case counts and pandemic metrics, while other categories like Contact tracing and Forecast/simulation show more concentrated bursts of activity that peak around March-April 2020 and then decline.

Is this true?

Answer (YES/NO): NO